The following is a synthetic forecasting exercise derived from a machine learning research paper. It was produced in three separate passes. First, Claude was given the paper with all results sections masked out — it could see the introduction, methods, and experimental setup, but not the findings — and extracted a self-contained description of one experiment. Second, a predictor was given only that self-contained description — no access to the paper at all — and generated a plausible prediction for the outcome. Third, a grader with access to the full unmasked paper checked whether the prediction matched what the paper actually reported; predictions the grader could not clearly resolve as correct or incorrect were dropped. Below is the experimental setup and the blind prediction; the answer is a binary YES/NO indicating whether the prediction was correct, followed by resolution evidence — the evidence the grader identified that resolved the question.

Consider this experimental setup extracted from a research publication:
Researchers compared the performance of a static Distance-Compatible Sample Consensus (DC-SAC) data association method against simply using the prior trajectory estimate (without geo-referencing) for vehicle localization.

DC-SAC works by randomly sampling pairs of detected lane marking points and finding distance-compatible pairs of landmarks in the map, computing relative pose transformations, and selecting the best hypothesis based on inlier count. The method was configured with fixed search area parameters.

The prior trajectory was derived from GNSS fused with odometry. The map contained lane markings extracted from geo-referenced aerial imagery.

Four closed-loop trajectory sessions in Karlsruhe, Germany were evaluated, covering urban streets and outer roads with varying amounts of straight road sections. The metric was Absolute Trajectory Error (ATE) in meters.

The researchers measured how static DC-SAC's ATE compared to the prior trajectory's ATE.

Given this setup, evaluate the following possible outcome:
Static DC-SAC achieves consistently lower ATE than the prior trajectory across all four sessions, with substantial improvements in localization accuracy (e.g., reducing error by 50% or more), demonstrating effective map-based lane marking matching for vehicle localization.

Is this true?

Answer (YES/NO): NO